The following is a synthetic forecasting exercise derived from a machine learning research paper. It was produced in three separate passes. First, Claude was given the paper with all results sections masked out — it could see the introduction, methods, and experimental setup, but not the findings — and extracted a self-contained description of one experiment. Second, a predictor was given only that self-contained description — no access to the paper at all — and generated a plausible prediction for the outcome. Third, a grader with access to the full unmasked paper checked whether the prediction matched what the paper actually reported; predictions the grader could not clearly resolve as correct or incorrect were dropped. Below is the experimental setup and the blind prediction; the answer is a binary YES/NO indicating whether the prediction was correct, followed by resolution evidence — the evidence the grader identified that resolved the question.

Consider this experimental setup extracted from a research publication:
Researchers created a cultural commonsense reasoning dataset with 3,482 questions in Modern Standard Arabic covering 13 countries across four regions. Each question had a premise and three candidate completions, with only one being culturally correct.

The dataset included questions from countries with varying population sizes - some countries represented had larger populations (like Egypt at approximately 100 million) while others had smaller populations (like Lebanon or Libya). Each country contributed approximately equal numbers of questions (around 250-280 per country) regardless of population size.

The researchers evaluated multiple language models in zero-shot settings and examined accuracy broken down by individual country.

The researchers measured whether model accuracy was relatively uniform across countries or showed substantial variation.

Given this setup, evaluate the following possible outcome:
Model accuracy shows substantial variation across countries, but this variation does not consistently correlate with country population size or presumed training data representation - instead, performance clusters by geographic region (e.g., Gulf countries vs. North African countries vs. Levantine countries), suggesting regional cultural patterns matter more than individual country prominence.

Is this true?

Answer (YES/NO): NO